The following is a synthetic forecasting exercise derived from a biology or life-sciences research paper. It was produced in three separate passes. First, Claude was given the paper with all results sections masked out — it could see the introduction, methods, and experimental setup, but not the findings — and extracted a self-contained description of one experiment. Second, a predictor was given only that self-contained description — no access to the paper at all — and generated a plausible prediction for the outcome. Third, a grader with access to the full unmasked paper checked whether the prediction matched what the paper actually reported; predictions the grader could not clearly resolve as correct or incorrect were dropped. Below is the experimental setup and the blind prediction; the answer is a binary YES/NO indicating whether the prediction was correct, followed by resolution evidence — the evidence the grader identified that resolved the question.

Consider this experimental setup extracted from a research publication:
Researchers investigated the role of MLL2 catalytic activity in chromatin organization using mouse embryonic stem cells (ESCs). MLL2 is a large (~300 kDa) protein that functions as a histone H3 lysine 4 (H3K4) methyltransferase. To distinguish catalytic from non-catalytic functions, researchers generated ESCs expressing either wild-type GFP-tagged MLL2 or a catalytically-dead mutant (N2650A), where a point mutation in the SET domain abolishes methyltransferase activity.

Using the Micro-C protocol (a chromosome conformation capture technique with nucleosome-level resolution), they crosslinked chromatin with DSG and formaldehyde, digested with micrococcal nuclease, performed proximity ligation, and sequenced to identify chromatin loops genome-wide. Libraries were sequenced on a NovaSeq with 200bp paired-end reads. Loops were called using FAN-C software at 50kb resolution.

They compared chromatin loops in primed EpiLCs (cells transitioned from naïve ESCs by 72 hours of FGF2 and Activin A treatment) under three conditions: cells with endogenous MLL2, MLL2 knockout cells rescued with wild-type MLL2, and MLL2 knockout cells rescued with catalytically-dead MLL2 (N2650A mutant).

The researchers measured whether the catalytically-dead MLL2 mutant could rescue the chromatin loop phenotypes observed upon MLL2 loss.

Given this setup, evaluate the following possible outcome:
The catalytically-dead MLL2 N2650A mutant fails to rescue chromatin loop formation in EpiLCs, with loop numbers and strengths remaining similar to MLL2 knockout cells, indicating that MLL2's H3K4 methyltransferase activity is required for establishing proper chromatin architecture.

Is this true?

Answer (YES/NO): NO